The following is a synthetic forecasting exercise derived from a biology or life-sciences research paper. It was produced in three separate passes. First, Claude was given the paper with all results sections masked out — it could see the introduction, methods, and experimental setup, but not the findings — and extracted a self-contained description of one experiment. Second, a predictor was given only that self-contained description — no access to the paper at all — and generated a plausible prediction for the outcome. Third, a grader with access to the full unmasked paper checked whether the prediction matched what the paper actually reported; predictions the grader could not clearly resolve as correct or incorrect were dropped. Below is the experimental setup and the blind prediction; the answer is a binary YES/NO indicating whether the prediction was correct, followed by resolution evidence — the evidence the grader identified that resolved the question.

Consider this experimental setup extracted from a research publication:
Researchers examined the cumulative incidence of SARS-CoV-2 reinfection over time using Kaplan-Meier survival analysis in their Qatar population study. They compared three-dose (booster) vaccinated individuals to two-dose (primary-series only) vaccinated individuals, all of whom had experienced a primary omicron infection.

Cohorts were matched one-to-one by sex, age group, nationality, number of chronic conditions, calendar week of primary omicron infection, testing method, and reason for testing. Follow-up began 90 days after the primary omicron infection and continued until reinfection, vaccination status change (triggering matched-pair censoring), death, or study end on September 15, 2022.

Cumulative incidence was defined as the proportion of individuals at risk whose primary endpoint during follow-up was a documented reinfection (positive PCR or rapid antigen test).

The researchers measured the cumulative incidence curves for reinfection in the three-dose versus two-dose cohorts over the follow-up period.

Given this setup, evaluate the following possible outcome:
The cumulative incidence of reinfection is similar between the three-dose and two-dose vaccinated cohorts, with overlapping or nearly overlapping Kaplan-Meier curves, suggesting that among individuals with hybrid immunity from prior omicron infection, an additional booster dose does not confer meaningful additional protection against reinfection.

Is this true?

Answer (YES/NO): NO